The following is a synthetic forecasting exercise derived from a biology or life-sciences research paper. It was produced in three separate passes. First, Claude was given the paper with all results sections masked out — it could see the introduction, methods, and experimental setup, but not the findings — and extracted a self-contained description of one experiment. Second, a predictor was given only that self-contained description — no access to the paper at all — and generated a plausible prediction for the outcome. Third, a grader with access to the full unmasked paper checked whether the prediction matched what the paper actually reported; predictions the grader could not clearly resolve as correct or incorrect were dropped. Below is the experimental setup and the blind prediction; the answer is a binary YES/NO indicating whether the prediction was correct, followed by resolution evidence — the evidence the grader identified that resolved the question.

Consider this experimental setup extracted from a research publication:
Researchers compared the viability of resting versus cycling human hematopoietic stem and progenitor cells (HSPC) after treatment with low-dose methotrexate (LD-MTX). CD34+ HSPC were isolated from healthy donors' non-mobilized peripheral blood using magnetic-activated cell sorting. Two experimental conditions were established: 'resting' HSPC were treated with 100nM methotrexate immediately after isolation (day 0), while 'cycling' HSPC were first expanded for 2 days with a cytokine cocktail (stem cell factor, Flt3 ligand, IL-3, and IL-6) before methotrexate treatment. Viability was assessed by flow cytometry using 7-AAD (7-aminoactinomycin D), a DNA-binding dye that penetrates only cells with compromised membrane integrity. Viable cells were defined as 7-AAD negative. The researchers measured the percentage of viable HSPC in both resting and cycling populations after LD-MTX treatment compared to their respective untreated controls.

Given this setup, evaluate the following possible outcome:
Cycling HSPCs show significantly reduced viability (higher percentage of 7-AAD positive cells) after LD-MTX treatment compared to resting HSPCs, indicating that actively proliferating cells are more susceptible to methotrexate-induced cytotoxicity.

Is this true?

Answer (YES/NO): YES